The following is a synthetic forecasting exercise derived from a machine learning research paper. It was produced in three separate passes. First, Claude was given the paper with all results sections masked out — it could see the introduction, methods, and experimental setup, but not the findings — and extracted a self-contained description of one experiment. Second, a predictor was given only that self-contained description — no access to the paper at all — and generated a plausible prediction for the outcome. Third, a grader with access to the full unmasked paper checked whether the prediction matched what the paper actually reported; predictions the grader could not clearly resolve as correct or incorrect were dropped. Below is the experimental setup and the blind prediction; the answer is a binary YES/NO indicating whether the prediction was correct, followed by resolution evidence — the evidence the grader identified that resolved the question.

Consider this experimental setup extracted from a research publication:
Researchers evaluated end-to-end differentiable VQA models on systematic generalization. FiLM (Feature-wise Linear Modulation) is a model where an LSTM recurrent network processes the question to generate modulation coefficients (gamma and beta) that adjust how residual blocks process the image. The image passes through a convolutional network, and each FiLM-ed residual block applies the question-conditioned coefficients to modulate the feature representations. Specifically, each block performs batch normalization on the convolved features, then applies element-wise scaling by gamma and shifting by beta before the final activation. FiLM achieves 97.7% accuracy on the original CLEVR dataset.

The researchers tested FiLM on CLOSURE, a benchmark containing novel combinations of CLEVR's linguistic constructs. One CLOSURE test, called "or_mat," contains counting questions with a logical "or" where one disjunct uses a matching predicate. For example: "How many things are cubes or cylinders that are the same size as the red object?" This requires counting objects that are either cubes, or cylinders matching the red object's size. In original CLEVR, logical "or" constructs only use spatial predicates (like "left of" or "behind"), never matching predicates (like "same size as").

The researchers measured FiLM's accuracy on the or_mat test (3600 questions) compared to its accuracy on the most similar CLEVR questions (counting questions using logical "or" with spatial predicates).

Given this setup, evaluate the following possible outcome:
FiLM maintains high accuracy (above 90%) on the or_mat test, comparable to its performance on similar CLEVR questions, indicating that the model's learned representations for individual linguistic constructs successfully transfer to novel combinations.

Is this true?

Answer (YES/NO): NO